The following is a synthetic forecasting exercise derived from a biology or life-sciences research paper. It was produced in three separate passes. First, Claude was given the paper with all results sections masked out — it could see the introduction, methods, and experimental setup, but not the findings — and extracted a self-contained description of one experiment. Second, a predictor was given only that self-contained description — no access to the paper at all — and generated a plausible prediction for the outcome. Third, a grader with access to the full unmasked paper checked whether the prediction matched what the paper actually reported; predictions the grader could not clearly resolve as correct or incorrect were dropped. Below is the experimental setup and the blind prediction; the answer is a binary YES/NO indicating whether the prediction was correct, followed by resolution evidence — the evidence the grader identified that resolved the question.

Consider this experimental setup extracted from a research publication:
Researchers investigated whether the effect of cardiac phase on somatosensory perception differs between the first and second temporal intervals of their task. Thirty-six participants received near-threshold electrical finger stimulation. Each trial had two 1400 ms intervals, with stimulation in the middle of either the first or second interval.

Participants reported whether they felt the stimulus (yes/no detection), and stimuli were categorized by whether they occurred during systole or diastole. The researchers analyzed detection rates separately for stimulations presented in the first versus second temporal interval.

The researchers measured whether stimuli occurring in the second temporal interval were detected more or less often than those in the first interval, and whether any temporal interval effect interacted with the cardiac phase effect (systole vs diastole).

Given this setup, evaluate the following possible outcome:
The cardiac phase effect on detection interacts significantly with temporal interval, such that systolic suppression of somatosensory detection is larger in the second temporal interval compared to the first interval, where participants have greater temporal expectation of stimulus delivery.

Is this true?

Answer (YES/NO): NO